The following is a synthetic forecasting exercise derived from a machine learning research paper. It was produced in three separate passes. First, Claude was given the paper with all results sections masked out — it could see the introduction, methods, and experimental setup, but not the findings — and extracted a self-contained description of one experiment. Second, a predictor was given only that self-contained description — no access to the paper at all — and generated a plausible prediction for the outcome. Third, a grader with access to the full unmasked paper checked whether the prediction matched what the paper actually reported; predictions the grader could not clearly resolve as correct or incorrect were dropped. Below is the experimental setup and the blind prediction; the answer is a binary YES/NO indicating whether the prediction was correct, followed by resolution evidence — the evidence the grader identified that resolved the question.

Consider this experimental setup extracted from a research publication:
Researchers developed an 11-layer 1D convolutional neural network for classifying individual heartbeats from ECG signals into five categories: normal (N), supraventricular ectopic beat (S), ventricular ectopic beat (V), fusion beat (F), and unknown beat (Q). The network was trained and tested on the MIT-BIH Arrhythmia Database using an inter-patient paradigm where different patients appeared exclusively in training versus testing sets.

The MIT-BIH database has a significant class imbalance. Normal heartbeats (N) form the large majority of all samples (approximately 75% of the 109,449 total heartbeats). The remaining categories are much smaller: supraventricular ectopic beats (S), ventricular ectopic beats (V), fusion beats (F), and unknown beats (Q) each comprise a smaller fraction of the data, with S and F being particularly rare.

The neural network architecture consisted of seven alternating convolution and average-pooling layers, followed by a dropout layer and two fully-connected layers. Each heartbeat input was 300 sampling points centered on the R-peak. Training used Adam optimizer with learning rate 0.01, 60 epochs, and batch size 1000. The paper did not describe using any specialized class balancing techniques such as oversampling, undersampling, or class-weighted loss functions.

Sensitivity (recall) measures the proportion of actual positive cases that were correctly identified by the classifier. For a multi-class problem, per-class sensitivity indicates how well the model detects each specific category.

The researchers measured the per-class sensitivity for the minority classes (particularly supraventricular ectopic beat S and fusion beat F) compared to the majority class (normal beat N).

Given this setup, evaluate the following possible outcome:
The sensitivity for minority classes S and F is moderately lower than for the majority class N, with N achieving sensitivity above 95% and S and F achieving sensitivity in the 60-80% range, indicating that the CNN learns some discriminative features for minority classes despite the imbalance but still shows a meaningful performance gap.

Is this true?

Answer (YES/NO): NO